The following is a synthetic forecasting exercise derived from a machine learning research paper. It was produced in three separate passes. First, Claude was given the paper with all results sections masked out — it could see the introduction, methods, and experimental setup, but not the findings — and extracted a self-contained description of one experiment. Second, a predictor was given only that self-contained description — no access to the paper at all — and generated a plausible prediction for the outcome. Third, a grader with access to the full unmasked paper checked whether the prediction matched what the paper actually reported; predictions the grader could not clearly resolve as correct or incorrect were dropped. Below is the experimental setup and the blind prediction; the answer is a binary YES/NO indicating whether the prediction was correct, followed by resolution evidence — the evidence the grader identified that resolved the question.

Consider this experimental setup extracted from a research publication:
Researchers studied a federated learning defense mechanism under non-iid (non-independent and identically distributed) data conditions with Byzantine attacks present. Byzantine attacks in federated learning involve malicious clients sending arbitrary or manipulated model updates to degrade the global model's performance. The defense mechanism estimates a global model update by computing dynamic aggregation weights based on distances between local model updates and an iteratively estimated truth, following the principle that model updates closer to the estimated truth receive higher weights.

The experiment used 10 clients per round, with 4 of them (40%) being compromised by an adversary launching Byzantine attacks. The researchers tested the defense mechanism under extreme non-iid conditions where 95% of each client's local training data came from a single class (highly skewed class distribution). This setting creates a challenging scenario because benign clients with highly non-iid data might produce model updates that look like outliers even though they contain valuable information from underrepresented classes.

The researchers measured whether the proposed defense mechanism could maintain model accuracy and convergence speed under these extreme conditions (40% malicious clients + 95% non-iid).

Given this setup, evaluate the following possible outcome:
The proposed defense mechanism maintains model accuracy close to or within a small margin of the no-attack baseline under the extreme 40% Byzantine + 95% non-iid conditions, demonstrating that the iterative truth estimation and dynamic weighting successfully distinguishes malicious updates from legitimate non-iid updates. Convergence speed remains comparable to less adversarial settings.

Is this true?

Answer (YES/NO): NO